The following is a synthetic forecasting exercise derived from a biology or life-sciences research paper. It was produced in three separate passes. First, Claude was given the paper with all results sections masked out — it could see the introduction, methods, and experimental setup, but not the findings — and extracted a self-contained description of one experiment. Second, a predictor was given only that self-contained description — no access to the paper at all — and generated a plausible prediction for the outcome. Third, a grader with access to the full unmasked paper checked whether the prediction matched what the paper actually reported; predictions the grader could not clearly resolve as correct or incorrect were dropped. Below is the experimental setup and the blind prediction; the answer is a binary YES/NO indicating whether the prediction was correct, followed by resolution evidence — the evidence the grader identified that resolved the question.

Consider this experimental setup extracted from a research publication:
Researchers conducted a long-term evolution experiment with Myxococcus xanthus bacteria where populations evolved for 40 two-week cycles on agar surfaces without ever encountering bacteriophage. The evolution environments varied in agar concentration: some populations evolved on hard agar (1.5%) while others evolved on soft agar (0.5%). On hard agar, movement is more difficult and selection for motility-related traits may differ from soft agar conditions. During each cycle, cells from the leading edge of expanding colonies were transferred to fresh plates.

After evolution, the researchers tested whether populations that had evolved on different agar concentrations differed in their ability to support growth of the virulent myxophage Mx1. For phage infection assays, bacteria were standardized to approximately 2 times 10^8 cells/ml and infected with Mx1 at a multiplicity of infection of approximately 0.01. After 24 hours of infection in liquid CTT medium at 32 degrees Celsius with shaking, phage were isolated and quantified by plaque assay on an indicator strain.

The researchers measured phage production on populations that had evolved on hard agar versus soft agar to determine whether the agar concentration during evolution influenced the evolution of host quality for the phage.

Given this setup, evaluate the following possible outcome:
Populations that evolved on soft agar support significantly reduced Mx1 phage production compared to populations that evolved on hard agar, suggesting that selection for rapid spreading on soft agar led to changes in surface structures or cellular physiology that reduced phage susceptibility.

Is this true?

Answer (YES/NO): NO